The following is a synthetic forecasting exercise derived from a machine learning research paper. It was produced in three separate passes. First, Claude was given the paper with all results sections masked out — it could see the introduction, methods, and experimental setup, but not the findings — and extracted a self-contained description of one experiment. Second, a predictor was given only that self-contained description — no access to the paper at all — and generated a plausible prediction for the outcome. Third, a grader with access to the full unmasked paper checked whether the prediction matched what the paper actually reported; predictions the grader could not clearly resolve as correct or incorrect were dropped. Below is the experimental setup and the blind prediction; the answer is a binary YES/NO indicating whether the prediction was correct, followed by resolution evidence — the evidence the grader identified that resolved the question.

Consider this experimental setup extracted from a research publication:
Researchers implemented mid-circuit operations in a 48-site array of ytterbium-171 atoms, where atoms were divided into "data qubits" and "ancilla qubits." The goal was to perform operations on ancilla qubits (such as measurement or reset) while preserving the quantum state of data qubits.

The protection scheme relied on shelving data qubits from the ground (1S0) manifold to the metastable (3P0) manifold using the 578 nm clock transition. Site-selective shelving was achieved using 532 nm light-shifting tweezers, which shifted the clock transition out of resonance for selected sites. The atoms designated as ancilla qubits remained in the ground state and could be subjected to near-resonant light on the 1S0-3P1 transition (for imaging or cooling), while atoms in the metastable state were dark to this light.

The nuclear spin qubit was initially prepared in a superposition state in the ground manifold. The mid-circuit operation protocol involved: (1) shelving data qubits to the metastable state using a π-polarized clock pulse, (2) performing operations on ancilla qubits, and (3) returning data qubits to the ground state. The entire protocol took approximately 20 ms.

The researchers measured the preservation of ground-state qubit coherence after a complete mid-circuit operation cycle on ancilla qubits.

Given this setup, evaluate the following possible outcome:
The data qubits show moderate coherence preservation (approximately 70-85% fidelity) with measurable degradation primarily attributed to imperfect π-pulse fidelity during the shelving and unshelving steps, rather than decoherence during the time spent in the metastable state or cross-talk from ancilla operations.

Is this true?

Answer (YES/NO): NO